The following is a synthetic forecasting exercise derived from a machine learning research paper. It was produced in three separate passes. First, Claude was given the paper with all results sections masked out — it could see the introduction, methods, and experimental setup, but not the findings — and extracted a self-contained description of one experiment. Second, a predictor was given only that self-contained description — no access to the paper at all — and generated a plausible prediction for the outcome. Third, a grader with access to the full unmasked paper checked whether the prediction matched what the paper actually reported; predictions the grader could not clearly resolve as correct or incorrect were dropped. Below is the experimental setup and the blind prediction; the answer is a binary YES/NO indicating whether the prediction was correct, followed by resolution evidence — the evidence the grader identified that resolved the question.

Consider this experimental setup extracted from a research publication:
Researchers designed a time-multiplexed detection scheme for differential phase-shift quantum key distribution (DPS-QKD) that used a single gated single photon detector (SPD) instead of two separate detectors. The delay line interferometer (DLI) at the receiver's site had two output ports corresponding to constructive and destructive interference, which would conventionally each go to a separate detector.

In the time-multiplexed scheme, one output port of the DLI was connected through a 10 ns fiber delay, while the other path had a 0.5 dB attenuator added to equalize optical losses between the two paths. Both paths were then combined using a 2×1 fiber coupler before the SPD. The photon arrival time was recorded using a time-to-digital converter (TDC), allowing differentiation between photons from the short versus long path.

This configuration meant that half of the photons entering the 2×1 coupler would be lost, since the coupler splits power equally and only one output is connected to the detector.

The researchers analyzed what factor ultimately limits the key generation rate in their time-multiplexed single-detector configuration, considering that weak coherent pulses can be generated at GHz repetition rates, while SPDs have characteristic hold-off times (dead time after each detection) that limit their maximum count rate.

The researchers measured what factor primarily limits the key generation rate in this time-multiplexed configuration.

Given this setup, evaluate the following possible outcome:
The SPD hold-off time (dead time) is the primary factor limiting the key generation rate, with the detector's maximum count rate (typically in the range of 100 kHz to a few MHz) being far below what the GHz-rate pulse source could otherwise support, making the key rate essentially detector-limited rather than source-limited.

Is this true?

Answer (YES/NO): YES